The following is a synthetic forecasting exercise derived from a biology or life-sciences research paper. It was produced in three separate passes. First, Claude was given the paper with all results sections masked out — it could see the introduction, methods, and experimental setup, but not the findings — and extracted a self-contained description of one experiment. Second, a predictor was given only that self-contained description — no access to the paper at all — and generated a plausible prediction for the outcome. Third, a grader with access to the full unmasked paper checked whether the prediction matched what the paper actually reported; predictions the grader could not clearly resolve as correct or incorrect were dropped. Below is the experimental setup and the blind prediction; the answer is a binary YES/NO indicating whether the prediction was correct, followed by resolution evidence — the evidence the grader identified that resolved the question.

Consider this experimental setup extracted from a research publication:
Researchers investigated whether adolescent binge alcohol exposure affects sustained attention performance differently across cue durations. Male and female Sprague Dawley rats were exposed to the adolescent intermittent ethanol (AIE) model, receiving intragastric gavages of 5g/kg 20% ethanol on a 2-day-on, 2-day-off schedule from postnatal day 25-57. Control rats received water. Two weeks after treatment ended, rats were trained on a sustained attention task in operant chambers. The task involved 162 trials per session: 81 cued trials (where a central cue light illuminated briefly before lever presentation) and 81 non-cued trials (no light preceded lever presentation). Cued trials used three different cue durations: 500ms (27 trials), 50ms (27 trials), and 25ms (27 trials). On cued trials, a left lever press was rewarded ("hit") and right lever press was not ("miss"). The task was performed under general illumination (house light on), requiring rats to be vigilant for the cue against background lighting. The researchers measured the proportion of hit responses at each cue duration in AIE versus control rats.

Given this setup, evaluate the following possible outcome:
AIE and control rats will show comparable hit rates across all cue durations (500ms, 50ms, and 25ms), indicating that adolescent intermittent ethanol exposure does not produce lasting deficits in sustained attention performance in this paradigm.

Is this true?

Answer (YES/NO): YES